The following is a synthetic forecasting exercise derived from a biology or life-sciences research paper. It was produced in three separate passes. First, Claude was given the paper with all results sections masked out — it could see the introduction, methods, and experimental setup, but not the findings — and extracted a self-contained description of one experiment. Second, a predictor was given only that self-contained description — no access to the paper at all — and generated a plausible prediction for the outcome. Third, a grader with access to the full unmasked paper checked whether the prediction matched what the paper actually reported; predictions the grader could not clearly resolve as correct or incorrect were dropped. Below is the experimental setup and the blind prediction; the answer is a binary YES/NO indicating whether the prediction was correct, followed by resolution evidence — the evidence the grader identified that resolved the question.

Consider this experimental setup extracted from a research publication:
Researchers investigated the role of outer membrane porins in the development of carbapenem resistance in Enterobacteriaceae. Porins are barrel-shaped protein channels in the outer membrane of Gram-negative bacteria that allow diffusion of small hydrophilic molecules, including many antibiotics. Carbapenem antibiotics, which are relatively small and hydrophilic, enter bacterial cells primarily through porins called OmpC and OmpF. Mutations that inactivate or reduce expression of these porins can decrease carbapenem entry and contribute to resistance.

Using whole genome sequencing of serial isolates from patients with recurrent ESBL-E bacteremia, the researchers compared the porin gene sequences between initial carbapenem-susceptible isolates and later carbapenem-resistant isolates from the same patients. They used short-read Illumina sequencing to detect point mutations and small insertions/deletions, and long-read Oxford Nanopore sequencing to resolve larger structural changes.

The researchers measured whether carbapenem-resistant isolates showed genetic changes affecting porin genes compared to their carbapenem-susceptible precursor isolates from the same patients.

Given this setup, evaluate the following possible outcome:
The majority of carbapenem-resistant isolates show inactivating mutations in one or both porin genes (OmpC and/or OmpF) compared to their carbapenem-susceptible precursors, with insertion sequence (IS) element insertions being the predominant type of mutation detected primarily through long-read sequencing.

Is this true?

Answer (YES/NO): NO